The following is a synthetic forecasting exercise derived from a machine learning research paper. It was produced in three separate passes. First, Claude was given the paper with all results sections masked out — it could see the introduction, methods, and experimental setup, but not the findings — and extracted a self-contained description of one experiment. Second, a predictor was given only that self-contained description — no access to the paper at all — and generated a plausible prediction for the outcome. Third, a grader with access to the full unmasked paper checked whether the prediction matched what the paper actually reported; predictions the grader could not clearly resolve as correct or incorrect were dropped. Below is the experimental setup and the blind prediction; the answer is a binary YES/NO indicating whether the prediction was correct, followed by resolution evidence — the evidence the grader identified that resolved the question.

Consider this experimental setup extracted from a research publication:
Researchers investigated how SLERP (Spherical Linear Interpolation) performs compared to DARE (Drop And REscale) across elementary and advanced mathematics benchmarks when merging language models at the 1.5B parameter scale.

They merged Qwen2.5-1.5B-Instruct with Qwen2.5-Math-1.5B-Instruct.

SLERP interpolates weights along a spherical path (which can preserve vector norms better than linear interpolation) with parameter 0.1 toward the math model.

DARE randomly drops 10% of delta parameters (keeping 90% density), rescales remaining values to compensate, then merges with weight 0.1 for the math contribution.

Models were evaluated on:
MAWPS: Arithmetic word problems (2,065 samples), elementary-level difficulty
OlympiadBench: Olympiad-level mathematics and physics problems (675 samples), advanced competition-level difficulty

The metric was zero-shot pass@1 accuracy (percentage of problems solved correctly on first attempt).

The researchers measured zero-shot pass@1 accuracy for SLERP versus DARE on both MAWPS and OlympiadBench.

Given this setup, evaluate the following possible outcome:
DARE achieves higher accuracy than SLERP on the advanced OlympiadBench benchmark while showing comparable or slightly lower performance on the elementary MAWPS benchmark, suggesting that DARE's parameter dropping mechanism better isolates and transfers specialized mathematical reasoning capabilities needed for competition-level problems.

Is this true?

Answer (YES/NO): NO